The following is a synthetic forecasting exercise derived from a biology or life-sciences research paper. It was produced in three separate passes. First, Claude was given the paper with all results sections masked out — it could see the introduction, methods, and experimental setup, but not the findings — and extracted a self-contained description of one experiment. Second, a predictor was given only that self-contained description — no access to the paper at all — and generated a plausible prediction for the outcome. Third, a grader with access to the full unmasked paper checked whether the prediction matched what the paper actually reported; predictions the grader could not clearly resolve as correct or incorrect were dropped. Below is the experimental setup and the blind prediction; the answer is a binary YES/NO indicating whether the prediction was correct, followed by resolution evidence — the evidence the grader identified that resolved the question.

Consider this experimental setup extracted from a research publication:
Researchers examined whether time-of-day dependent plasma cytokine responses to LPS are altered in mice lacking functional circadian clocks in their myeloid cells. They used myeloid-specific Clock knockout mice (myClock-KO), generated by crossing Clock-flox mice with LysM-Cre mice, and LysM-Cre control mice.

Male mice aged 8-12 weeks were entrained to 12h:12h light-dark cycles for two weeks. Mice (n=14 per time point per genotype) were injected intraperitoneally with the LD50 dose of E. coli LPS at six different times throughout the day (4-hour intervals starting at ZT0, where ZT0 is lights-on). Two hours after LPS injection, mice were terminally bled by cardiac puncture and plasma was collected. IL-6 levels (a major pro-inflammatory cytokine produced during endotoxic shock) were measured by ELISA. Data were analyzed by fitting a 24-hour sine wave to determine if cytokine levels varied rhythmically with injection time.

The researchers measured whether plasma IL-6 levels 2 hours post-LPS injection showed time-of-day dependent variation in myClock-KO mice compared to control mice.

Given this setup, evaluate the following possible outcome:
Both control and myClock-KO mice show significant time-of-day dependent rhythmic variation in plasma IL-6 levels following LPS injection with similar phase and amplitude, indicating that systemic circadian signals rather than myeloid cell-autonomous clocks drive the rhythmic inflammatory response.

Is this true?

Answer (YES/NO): NO